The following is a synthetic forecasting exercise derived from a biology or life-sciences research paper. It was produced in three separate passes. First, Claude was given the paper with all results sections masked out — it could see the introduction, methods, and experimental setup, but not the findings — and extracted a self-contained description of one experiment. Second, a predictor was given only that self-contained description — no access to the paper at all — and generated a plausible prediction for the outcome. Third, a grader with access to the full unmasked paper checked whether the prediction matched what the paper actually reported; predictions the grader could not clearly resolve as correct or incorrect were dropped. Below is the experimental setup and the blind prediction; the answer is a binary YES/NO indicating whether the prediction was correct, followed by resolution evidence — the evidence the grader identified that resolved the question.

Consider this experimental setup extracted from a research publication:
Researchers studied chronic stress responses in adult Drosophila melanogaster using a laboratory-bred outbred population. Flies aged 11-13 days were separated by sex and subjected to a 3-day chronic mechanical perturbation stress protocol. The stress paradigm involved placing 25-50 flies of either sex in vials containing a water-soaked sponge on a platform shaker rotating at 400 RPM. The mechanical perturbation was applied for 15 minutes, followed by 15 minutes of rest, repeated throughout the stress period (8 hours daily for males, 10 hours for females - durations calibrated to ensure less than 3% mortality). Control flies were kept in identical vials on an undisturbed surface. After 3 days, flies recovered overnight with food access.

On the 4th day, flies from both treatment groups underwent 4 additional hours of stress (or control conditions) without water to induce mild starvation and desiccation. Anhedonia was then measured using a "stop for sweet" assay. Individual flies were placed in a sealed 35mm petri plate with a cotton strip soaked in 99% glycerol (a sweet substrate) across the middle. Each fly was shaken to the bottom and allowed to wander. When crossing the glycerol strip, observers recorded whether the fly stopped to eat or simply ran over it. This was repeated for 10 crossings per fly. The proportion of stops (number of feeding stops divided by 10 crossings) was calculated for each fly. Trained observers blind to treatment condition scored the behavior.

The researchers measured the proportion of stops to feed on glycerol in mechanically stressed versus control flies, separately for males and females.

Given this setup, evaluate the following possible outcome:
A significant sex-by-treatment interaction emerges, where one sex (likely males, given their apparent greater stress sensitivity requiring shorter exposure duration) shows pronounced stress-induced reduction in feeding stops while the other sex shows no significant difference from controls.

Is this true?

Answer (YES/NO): NO